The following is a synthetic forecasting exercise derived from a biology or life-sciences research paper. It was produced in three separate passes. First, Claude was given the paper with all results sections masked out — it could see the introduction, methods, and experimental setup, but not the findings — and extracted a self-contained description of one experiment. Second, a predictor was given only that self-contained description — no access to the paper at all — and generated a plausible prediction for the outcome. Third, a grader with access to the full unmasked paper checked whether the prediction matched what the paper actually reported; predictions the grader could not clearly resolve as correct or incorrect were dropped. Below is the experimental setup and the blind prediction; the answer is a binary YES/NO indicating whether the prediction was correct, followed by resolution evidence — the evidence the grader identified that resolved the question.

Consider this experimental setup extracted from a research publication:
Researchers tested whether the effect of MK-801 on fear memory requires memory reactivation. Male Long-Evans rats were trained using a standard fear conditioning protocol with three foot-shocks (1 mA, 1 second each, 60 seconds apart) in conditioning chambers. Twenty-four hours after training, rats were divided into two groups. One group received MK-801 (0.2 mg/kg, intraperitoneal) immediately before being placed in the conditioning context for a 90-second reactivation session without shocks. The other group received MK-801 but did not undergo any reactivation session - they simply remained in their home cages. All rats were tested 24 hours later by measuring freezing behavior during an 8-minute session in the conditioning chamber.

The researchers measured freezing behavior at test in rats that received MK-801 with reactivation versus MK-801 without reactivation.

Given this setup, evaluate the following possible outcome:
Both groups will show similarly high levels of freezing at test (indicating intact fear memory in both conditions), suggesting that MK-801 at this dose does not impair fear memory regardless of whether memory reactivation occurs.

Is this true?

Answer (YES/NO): NO